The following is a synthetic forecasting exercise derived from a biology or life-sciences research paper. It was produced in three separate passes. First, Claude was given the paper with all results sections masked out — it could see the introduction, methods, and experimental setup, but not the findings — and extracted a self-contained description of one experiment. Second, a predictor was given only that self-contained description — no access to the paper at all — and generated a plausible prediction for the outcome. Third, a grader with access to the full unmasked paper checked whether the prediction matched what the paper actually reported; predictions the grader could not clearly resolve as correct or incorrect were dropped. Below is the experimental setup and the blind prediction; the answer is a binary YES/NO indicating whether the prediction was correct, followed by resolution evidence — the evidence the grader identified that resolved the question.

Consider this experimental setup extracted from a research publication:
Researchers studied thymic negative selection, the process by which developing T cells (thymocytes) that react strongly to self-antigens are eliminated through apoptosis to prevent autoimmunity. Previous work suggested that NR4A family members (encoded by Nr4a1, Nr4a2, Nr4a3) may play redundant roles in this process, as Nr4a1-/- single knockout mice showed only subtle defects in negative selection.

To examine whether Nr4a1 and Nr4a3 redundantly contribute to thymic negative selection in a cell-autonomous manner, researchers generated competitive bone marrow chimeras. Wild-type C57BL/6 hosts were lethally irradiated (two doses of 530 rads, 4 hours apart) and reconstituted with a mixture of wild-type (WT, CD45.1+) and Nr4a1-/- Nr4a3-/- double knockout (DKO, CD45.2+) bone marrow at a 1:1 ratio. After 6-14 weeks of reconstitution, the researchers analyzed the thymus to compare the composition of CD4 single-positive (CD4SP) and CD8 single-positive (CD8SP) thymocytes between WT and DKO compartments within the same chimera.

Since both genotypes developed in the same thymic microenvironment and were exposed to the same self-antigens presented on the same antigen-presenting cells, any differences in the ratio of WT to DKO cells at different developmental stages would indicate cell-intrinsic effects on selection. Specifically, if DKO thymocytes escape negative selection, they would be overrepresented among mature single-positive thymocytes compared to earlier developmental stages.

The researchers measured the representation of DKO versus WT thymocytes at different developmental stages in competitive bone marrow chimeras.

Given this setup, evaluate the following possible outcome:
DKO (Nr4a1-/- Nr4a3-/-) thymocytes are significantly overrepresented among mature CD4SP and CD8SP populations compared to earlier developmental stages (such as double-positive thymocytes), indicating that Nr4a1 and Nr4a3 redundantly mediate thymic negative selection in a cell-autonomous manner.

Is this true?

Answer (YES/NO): YES